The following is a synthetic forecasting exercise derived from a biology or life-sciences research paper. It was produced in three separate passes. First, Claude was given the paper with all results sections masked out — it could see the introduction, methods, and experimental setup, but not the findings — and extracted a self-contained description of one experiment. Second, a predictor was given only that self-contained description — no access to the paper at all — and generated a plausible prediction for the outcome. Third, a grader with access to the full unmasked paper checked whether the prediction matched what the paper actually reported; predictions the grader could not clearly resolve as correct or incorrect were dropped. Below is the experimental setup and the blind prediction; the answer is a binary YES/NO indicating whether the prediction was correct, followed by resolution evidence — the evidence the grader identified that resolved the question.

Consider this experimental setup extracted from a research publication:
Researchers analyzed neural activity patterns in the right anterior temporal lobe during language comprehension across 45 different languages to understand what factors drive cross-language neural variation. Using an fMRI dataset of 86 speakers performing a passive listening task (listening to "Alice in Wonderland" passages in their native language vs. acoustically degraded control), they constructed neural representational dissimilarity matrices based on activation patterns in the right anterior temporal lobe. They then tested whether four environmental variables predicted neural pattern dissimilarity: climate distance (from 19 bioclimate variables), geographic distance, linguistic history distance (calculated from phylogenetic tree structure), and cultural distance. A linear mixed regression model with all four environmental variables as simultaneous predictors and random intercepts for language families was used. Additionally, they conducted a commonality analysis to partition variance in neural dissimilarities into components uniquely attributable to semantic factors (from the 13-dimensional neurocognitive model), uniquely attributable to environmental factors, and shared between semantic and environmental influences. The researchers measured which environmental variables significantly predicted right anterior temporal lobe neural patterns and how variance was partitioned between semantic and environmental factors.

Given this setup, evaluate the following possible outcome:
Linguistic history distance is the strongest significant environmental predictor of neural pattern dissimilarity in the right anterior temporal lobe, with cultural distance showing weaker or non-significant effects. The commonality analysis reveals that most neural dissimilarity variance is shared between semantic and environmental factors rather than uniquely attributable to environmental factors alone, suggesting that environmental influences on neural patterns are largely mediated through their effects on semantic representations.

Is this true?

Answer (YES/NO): NO